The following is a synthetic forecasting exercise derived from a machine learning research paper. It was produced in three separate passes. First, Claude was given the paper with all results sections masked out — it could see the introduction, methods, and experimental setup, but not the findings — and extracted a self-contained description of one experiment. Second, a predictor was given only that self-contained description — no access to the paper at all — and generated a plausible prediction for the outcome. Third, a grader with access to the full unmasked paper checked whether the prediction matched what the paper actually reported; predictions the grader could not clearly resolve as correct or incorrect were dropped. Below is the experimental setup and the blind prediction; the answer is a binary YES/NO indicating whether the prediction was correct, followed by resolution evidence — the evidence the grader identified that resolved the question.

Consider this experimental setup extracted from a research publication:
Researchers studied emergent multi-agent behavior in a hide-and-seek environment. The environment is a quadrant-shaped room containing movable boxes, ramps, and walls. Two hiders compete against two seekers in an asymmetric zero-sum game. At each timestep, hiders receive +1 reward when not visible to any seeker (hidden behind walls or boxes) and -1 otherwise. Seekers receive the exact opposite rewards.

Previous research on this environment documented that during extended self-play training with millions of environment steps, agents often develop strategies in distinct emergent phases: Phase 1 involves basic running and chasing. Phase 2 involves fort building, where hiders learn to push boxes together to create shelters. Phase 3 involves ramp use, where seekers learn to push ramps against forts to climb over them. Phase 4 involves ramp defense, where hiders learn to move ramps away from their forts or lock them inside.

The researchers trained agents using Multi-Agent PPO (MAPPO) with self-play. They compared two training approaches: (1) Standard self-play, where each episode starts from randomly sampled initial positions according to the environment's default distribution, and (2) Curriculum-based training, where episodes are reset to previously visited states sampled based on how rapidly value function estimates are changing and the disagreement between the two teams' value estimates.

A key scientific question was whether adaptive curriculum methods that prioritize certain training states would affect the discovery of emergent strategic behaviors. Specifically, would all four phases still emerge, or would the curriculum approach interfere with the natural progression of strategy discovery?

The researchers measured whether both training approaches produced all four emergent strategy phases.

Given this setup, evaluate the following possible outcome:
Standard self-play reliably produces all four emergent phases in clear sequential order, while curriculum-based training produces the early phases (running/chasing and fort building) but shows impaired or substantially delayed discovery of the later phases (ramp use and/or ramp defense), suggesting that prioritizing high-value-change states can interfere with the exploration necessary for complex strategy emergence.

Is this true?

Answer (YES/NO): NO